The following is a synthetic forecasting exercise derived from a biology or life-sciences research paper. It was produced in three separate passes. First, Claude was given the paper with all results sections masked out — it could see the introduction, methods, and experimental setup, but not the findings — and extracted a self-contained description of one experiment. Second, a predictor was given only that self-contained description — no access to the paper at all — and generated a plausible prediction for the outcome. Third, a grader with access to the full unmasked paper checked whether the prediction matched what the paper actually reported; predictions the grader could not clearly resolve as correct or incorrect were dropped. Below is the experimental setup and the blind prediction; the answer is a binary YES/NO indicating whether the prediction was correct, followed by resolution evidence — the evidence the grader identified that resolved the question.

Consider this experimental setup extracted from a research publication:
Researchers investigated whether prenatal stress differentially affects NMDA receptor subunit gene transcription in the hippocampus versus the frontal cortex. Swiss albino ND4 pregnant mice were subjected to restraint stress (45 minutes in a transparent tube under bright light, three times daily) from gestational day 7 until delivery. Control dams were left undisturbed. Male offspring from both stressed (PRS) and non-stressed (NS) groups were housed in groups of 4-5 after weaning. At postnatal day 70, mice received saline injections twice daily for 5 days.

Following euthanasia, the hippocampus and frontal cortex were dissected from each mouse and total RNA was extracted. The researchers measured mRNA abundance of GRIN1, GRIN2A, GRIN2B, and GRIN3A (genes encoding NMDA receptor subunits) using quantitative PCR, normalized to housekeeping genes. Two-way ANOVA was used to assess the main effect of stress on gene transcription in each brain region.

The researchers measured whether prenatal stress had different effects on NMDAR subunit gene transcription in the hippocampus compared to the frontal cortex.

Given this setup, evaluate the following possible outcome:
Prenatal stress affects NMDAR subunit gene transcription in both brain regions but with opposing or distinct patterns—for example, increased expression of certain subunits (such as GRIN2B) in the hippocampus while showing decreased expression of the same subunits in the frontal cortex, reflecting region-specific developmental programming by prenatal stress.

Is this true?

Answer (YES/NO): NO